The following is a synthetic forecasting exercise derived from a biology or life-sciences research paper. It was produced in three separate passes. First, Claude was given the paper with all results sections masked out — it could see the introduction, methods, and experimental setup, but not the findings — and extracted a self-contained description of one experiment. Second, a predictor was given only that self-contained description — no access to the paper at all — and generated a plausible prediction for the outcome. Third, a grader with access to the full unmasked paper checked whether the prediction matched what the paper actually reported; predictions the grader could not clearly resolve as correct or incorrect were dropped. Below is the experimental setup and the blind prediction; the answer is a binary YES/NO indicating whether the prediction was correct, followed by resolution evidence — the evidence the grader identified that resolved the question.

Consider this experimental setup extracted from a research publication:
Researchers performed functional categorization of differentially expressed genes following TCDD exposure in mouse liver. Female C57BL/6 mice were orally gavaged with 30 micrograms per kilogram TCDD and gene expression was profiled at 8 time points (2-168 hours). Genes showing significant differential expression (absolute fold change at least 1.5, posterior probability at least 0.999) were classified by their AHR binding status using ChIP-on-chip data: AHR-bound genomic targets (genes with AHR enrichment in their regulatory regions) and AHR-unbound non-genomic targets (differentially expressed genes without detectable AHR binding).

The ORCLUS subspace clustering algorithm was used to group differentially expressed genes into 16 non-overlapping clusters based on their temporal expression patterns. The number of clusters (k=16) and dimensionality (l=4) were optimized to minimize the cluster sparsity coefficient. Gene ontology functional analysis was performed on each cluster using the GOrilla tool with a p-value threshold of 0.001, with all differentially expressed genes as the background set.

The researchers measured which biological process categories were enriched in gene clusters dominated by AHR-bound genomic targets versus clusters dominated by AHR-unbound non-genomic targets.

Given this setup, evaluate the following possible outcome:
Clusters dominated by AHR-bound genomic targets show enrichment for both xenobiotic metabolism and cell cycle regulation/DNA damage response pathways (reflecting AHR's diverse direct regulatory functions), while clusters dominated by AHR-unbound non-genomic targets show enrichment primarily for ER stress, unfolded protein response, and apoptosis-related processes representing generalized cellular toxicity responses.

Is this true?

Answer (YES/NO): NO